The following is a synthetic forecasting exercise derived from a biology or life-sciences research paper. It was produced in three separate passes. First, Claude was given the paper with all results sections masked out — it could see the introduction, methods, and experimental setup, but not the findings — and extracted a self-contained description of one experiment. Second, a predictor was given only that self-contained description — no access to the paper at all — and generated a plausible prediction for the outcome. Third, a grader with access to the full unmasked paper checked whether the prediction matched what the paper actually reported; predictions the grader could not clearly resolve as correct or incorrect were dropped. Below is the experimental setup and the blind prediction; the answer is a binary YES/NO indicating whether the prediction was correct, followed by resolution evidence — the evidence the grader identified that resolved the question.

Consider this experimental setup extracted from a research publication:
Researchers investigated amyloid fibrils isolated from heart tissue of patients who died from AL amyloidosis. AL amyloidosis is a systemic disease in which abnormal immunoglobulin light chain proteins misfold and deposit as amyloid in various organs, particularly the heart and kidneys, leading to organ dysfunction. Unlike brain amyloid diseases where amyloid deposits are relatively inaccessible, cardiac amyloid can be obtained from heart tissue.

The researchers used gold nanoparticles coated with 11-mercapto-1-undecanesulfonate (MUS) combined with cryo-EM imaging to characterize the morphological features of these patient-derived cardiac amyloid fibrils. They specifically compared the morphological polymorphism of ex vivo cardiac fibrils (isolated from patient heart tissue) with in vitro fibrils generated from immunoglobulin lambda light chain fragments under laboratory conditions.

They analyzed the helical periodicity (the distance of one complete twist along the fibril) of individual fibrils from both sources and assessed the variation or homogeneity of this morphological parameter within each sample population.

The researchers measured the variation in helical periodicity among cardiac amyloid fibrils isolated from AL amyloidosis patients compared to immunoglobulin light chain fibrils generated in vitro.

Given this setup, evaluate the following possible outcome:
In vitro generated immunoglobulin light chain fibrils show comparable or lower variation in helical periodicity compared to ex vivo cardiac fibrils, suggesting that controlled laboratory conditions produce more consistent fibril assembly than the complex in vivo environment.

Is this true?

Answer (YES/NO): NO